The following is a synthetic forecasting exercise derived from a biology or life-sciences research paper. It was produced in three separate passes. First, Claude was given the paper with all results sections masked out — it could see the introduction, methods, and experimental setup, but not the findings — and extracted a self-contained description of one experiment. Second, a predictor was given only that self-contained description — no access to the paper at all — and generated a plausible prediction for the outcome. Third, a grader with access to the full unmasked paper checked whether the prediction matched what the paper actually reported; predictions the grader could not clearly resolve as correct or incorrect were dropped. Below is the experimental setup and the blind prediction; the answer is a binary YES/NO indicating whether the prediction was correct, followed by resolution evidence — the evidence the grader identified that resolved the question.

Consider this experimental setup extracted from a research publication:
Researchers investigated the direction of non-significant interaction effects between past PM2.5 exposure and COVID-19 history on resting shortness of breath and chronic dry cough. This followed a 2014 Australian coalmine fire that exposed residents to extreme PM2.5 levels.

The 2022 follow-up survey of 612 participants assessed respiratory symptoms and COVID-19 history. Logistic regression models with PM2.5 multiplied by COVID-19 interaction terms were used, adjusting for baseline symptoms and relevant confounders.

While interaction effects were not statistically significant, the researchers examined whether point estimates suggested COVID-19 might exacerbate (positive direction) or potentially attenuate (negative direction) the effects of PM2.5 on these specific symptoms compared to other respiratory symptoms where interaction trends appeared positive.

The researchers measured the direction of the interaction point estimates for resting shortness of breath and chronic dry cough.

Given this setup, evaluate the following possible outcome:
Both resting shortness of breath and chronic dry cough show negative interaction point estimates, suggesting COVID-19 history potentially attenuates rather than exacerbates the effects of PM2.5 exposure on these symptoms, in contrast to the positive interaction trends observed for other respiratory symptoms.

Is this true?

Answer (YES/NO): YES